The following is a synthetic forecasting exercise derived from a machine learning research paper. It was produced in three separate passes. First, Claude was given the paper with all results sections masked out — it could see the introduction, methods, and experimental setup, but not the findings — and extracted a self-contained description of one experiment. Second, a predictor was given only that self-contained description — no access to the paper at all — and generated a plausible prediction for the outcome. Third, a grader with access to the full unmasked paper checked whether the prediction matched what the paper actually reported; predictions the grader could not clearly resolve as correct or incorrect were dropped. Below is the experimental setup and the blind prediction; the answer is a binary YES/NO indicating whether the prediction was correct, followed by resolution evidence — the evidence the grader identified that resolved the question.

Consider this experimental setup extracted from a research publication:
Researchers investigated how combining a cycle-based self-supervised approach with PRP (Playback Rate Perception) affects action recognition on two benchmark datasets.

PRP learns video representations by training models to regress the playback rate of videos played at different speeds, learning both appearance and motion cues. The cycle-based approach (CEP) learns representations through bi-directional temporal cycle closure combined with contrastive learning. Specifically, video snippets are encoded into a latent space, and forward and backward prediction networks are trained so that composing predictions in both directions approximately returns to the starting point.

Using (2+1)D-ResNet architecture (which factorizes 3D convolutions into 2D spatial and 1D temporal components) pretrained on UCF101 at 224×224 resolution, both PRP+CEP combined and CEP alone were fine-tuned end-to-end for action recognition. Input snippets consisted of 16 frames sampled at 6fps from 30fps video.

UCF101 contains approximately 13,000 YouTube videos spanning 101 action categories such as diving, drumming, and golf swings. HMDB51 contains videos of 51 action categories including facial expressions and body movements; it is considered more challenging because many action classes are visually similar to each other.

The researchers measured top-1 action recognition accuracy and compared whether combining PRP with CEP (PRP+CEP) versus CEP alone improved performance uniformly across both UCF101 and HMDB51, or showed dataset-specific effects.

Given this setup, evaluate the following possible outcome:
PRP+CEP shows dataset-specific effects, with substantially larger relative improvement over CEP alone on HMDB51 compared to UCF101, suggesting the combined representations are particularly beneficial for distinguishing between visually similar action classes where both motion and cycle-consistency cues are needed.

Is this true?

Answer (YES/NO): NO